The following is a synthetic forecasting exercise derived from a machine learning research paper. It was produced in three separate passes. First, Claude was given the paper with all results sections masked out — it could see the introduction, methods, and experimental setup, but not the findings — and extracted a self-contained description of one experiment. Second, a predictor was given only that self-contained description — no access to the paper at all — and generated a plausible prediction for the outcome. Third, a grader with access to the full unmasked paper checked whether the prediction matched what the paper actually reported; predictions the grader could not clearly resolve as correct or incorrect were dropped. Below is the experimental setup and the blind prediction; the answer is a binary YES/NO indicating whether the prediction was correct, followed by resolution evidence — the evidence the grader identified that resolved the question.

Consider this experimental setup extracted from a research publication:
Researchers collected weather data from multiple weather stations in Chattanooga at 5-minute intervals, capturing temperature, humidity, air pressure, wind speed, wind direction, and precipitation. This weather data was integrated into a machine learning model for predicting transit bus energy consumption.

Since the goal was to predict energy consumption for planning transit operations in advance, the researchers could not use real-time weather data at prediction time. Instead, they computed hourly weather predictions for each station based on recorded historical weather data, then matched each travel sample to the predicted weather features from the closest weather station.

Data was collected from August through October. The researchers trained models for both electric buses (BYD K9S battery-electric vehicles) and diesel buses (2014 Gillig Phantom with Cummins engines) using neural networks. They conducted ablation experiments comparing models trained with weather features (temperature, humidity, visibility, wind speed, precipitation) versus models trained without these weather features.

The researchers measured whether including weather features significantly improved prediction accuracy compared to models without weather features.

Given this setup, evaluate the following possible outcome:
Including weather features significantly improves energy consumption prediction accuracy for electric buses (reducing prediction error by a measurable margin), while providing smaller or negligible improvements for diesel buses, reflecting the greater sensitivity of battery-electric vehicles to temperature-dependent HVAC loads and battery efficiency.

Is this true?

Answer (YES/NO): NO